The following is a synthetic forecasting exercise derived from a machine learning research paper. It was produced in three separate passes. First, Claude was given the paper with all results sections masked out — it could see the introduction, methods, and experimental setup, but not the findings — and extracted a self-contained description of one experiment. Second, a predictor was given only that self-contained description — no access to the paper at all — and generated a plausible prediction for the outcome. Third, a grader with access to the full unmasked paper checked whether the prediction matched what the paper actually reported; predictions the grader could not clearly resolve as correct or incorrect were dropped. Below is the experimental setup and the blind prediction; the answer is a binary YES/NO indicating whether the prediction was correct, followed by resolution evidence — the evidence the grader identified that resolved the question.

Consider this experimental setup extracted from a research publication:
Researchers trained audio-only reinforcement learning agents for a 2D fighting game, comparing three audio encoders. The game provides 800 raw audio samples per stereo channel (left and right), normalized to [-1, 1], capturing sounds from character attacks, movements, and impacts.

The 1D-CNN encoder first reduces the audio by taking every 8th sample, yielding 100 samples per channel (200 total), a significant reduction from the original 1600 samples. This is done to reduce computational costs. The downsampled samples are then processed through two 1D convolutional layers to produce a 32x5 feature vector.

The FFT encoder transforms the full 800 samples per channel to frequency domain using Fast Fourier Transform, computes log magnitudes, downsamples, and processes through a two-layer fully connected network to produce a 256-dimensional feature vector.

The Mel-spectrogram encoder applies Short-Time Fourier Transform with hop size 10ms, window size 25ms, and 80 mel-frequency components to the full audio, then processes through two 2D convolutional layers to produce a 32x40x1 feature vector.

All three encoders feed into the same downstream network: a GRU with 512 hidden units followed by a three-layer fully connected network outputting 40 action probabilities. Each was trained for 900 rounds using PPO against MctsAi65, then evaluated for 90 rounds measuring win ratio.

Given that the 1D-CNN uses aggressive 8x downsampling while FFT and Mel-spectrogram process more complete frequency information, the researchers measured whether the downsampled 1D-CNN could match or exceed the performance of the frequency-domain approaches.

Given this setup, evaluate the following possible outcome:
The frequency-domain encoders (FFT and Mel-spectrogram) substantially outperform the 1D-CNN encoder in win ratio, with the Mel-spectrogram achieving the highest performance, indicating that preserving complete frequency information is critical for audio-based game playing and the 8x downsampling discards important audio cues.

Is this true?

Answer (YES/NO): NO